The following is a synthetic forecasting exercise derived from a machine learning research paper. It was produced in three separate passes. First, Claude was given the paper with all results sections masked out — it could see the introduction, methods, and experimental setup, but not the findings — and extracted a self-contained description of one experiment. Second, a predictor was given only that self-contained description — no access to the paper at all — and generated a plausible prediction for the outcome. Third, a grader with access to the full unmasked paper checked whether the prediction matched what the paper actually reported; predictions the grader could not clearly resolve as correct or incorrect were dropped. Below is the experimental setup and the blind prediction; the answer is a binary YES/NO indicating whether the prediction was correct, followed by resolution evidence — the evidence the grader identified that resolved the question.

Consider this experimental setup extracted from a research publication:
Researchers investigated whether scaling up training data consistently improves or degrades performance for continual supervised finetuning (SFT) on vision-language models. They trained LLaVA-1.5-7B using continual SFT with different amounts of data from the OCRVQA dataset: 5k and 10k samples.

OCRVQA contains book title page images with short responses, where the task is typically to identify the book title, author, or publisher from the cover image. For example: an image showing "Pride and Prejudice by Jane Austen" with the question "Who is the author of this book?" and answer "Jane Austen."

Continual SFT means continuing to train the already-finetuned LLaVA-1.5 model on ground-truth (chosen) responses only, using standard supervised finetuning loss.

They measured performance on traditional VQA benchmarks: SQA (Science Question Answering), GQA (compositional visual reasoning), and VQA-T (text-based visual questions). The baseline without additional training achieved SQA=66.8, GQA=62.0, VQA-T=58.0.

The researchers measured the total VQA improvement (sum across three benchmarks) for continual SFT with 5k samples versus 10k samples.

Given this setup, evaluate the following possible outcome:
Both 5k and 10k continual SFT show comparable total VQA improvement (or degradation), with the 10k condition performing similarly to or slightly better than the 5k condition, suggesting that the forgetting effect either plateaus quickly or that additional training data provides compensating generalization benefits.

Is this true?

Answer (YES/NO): NO